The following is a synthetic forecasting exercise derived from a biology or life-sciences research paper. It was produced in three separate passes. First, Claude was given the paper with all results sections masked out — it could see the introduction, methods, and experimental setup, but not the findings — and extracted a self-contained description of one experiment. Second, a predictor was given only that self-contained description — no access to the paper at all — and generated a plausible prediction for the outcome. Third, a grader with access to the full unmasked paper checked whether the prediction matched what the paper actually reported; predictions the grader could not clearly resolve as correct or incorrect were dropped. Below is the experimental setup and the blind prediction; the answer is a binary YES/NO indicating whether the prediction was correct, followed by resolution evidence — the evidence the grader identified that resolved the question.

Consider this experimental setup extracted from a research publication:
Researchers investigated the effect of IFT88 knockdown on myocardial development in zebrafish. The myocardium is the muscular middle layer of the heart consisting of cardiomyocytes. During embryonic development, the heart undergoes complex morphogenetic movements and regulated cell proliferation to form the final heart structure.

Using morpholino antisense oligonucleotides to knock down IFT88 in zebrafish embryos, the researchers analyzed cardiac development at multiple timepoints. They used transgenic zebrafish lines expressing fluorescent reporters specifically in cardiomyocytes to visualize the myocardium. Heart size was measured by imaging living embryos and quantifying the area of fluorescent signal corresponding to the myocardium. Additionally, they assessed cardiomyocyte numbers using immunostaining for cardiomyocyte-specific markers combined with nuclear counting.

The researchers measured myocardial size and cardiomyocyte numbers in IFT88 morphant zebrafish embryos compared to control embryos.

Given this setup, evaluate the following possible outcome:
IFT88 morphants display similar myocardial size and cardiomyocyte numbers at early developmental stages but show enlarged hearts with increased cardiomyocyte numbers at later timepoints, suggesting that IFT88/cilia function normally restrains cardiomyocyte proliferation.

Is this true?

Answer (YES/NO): NO